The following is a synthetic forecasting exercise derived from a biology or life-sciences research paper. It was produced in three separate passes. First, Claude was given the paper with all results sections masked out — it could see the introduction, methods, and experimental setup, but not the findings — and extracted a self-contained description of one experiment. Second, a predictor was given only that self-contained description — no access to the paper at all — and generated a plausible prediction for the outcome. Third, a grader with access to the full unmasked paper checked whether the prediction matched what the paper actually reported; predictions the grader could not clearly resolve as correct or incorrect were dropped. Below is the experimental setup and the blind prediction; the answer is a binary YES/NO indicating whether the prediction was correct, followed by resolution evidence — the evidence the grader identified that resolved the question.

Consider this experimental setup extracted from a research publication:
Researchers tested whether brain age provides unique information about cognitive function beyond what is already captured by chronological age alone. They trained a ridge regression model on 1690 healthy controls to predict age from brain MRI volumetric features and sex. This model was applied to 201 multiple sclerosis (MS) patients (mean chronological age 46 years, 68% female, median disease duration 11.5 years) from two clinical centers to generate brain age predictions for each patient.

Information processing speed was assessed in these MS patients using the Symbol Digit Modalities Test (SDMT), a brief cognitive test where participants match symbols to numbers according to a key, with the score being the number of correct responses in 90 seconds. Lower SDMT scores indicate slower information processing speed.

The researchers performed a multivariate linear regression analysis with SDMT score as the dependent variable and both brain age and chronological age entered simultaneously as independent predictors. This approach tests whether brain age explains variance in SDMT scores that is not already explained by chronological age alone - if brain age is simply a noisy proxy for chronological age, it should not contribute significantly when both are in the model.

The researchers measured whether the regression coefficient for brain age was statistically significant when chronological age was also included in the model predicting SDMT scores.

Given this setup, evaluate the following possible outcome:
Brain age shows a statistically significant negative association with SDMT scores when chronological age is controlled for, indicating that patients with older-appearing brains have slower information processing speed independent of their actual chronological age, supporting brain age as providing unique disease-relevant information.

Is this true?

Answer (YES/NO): YES